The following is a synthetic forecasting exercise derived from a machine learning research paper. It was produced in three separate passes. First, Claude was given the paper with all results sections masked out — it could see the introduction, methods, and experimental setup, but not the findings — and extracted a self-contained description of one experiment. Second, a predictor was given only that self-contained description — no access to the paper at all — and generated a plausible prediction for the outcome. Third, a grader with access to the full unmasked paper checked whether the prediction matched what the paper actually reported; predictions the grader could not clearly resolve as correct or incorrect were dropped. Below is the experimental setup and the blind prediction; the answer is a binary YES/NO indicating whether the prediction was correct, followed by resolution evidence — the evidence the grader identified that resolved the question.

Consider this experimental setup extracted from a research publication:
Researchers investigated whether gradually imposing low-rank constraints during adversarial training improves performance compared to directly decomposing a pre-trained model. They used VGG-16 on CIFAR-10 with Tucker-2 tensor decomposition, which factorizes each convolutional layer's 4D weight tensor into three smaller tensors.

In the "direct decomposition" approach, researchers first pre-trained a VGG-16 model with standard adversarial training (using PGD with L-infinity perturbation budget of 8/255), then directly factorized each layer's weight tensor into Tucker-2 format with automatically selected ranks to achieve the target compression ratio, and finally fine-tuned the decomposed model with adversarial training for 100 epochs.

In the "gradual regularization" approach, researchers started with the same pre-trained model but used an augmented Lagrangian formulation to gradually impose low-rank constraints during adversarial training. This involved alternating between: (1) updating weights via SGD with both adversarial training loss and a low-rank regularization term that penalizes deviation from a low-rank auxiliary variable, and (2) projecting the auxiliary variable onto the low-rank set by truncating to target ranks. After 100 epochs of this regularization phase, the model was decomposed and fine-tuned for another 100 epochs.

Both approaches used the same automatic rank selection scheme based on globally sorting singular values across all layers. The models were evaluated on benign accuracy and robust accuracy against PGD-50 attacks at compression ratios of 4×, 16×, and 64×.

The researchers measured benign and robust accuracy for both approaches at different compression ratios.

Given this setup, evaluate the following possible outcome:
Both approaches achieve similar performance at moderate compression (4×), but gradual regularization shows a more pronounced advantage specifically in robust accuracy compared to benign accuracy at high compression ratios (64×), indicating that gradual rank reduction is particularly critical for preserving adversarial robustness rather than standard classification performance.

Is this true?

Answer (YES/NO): NO